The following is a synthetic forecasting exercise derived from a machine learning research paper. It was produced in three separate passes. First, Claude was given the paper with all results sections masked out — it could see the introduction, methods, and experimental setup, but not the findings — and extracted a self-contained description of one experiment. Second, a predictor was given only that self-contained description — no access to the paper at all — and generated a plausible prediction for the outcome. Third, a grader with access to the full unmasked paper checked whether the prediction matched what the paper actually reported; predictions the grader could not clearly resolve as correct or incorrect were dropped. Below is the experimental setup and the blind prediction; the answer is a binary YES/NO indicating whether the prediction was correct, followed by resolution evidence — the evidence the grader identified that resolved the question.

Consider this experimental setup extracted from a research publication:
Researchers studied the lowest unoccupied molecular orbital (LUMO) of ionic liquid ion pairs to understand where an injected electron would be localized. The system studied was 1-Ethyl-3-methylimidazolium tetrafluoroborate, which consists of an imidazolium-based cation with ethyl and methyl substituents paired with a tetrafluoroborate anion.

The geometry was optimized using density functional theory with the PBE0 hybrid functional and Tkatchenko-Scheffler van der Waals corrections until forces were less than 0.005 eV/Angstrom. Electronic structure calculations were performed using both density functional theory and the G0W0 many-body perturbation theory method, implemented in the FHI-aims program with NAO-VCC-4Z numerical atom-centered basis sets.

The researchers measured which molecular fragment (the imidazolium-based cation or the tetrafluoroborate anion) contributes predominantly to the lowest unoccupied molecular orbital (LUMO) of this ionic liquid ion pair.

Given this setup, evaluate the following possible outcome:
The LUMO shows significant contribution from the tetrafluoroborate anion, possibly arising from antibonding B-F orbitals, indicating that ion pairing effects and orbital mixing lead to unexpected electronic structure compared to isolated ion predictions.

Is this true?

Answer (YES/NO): NO